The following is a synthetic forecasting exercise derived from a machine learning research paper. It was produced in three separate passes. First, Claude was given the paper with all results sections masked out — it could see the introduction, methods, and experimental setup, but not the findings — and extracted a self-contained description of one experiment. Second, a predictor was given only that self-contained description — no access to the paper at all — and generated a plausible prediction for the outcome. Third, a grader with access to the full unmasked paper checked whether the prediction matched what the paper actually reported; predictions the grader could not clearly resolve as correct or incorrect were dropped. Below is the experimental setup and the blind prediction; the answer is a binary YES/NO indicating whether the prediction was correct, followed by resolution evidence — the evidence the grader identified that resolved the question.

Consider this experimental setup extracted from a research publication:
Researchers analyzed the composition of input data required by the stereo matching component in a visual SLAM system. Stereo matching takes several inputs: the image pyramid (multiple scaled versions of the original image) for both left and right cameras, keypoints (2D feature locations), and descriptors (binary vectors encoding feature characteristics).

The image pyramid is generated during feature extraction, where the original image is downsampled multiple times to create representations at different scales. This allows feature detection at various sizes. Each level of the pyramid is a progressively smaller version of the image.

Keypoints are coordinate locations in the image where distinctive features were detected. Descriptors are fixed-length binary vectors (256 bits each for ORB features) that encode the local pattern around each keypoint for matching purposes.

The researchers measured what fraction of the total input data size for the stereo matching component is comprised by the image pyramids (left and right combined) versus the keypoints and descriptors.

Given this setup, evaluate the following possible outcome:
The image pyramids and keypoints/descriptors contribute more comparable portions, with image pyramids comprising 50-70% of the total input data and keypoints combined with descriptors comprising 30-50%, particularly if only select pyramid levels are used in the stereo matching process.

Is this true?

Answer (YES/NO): NO